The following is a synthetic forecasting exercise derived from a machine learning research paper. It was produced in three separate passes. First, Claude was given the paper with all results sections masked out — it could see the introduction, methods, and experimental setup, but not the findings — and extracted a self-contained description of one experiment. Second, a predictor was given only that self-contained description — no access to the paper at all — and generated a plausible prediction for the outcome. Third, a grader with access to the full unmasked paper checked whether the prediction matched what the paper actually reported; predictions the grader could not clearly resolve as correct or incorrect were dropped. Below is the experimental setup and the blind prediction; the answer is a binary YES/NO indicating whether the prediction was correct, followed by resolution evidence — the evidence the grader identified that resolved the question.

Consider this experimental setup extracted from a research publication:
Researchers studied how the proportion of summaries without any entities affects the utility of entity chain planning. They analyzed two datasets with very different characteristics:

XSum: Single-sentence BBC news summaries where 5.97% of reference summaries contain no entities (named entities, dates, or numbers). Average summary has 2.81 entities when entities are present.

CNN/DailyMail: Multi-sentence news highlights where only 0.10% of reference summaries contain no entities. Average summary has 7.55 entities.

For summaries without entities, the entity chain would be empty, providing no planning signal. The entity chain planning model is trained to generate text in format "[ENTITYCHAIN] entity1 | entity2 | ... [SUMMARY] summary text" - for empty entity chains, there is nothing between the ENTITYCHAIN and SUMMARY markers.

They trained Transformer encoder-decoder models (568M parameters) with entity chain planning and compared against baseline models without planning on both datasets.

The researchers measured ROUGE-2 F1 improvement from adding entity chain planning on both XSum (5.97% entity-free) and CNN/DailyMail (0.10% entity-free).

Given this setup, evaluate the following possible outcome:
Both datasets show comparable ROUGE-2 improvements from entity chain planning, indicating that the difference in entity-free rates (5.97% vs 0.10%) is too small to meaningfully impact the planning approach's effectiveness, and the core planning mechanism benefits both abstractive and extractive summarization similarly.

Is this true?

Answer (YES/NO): NO